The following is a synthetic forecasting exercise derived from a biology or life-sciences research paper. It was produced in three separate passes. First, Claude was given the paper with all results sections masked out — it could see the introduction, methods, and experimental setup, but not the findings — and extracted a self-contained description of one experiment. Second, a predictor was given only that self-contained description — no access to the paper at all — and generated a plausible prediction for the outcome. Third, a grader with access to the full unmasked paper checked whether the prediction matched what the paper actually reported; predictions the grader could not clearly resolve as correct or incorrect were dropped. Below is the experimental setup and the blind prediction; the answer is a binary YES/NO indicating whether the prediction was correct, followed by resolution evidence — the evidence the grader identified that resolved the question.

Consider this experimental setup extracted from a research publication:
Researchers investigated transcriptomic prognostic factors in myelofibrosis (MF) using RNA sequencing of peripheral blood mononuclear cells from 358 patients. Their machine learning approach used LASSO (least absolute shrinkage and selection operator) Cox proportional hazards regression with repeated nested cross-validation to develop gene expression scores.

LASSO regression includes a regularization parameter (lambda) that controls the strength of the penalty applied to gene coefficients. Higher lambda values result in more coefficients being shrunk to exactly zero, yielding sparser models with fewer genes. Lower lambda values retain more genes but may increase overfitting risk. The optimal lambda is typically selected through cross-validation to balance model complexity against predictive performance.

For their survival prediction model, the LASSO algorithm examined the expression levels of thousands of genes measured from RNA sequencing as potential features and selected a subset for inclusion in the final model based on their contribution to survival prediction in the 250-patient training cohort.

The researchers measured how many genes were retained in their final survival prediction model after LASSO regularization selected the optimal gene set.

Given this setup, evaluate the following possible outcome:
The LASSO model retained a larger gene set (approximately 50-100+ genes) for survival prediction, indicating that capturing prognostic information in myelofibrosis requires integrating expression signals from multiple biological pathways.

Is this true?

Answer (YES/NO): NO